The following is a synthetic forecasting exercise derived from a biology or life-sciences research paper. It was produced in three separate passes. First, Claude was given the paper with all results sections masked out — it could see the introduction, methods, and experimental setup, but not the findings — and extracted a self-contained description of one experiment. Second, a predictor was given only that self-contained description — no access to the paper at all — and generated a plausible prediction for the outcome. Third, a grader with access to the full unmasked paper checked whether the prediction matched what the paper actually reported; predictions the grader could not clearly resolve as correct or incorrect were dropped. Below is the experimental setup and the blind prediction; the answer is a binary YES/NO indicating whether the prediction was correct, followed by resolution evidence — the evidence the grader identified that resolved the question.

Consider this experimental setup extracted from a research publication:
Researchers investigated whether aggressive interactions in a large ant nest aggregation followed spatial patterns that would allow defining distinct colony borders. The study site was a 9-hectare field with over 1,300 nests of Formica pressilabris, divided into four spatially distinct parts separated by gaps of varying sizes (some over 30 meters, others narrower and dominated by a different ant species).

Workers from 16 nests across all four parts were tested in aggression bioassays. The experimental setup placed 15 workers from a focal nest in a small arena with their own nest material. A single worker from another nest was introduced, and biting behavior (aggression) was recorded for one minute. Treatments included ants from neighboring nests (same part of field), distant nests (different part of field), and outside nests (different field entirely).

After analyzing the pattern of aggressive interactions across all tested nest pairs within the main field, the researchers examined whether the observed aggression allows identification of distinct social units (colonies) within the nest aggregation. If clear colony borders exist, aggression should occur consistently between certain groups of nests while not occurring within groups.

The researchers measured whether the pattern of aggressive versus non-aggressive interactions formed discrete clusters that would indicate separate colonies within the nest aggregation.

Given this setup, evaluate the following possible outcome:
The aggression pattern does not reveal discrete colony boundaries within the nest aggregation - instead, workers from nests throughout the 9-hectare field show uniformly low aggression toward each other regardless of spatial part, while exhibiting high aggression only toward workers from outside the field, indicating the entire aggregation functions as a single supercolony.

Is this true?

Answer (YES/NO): NO